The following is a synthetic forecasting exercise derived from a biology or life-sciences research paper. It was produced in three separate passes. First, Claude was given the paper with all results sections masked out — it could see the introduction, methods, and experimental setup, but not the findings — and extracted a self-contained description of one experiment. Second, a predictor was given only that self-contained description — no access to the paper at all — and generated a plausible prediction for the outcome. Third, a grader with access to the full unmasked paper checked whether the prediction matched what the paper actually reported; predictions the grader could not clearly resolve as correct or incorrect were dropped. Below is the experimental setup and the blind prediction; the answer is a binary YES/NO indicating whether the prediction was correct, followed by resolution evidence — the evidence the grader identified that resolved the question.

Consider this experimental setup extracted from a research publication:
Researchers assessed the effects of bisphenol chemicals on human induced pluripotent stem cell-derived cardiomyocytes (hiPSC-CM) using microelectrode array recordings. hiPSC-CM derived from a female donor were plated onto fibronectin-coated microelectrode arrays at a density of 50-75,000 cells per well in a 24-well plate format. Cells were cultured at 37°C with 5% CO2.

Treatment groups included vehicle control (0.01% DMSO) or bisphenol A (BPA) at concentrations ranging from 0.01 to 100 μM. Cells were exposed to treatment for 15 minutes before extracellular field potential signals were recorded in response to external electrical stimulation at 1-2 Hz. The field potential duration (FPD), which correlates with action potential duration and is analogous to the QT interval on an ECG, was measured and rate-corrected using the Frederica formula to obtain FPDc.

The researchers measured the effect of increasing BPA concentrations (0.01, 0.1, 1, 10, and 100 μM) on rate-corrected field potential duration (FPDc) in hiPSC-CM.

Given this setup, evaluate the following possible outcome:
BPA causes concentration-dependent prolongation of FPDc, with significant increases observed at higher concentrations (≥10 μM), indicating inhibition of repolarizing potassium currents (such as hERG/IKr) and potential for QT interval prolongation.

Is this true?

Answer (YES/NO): NO